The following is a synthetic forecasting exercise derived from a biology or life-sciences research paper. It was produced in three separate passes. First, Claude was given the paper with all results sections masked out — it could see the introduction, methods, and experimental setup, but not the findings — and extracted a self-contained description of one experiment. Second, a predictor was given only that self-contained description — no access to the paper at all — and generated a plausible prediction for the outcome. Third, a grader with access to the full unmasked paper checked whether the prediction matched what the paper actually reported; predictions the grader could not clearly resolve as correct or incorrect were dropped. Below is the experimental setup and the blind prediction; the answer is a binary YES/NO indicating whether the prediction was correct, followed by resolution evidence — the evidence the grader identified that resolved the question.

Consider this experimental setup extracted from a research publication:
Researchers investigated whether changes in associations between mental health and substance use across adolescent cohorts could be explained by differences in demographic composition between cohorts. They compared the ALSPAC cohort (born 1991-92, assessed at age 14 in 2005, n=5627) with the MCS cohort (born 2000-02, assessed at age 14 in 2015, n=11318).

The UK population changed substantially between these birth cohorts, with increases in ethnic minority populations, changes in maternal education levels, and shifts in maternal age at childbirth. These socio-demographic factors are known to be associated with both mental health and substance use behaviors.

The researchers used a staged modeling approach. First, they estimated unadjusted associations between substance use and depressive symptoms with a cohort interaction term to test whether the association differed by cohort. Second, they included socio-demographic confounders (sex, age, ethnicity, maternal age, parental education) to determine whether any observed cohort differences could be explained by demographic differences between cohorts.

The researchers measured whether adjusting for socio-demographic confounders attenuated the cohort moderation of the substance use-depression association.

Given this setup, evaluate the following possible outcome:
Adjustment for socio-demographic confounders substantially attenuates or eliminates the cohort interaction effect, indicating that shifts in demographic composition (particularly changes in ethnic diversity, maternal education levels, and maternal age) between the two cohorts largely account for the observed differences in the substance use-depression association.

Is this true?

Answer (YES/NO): NO